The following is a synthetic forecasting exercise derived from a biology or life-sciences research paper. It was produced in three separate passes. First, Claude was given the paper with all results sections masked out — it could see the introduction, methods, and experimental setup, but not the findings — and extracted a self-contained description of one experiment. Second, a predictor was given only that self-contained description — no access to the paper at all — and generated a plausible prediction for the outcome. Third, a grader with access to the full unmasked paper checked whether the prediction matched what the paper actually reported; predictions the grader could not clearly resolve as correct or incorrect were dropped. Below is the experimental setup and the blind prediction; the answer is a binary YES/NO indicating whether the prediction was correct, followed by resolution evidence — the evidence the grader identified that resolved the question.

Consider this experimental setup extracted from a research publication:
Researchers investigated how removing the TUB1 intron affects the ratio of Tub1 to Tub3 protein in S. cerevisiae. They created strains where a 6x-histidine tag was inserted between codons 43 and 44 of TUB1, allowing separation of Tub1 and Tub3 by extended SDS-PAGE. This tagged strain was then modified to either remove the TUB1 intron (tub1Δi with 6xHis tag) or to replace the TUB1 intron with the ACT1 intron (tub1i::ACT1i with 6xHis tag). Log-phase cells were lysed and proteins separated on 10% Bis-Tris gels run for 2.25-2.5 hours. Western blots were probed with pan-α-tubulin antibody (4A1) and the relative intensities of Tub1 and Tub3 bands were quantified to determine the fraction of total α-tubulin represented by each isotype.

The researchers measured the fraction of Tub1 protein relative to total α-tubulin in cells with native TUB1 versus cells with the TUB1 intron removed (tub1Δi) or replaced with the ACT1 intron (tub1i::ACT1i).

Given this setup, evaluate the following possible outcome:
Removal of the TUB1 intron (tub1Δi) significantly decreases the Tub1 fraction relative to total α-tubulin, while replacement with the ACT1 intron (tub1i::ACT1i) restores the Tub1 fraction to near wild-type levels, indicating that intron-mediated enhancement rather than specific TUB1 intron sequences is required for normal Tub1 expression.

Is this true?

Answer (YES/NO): NO